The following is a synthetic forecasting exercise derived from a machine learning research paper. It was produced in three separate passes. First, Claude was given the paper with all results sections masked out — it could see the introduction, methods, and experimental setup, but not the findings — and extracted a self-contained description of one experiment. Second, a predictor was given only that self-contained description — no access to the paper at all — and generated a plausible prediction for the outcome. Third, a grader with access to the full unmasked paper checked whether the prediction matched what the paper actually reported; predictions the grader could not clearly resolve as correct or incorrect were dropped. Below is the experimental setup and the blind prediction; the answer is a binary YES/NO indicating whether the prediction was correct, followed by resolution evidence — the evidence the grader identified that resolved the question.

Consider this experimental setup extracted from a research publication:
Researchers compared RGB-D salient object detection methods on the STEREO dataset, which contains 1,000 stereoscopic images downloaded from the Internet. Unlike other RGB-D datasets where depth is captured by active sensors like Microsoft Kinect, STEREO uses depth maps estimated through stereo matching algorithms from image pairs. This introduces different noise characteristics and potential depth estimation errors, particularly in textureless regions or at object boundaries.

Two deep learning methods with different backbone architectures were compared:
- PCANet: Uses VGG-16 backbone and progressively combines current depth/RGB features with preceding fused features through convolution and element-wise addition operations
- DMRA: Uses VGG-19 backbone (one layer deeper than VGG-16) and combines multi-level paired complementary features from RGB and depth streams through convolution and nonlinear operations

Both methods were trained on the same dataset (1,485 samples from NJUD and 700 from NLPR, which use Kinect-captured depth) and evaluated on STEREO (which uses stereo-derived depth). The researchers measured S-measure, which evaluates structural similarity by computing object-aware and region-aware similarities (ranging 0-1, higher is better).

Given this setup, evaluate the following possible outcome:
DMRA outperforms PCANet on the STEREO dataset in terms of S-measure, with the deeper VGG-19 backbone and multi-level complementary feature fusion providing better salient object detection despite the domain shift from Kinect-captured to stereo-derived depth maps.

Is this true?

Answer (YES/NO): NO